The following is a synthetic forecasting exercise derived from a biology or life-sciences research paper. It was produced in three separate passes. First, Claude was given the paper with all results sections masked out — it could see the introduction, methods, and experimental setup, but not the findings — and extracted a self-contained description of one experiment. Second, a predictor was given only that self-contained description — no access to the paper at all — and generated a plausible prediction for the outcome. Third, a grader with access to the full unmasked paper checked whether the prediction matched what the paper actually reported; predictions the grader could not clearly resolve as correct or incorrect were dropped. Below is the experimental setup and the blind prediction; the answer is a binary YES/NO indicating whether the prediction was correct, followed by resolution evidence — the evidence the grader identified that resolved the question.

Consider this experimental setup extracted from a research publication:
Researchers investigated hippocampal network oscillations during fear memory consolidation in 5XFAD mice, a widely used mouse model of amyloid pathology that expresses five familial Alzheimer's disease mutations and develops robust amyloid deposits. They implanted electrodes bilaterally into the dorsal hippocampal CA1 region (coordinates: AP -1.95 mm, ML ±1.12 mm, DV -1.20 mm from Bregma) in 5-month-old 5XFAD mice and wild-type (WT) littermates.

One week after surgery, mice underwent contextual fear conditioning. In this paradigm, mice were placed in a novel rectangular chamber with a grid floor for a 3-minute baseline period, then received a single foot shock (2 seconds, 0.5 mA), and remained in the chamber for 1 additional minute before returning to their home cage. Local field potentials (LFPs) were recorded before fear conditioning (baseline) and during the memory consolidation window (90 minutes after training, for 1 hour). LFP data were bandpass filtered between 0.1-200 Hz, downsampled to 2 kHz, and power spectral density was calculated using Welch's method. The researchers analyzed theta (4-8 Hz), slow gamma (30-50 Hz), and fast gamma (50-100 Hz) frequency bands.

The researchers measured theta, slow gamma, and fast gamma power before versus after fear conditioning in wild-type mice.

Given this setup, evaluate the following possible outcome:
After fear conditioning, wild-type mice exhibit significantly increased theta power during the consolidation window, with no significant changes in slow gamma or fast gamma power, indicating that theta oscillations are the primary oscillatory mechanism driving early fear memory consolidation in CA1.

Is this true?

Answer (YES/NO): NO